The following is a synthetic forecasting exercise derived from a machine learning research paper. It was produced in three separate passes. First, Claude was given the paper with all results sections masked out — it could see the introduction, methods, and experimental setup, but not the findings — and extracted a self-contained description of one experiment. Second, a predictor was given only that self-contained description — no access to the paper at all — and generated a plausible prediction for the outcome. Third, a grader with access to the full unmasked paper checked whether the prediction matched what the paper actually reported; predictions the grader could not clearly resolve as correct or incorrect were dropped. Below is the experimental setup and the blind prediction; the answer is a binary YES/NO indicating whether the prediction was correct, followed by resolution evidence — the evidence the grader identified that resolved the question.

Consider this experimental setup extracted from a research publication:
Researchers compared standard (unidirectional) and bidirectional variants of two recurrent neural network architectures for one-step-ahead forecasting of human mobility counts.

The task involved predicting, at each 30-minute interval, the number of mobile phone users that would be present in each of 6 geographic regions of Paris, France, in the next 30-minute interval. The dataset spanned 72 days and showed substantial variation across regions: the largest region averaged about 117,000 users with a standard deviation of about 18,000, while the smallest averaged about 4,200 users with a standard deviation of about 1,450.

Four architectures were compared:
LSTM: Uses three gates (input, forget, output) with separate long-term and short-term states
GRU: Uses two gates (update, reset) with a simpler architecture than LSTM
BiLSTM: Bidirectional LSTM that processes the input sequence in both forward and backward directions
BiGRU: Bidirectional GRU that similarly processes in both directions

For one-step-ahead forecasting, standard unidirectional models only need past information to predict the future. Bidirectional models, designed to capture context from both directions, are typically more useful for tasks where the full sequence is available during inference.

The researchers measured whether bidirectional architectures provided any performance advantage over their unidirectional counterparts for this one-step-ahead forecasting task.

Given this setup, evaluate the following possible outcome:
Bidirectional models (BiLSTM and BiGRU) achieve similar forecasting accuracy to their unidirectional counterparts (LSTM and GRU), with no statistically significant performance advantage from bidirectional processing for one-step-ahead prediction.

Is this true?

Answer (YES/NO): NO